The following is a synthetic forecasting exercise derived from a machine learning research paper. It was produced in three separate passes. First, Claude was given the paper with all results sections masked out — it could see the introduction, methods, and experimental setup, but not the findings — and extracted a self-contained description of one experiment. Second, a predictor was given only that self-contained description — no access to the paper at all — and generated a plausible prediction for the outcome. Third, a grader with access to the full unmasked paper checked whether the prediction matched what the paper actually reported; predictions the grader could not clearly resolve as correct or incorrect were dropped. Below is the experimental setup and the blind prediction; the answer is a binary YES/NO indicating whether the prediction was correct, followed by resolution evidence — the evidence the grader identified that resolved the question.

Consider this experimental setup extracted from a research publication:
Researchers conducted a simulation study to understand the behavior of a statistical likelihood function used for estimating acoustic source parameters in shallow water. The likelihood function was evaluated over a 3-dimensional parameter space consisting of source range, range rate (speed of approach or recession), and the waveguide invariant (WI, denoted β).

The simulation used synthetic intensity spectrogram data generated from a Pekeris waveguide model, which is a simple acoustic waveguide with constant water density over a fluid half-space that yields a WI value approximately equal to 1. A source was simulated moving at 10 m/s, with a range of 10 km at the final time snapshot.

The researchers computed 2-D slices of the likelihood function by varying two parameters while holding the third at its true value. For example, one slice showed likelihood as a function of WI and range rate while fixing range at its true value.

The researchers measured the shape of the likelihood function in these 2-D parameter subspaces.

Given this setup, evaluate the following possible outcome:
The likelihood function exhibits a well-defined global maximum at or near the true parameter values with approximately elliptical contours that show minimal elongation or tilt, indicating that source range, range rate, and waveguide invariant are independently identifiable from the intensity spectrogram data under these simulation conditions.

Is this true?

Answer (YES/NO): NO